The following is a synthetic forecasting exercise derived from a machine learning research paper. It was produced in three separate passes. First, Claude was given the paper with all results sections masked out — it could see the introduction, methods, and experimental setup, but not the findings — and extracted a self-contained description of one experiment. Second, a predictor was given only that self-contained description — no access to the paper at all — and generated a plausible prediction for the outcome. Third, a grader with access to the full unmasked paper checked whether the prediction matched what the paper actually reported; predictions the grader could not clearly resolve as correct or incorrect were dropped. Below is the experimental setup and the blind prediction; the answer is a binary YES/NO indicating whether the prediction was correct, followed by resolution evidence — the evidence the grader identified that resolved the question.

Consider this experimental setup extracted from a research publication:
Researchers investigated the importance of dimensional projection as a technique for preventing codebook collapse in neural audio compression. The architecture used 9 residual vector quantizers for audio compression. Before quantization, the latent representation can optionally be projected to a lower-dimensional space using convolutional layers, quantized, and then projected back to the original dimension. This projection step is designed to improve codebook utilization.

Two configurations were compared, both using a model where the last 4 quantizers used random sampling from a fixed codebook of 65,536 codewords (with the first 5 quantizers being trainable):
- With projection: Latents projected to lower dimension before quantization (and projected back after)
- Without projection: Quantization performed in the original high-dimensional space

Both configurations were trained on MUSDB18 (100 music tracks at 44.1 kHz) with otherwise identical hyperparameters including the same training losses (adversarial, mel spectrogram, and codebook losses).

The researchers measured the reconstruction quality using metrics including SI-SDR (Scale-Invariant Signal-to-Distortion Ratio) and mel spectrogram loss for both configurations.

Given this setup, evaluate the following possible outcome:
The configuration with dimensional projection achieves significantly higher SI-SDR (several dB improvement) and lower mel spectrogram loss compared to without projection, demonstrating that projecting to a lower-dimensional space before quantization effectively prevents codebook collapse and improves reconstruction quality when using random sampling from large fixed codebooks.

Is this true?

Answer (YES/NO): NO